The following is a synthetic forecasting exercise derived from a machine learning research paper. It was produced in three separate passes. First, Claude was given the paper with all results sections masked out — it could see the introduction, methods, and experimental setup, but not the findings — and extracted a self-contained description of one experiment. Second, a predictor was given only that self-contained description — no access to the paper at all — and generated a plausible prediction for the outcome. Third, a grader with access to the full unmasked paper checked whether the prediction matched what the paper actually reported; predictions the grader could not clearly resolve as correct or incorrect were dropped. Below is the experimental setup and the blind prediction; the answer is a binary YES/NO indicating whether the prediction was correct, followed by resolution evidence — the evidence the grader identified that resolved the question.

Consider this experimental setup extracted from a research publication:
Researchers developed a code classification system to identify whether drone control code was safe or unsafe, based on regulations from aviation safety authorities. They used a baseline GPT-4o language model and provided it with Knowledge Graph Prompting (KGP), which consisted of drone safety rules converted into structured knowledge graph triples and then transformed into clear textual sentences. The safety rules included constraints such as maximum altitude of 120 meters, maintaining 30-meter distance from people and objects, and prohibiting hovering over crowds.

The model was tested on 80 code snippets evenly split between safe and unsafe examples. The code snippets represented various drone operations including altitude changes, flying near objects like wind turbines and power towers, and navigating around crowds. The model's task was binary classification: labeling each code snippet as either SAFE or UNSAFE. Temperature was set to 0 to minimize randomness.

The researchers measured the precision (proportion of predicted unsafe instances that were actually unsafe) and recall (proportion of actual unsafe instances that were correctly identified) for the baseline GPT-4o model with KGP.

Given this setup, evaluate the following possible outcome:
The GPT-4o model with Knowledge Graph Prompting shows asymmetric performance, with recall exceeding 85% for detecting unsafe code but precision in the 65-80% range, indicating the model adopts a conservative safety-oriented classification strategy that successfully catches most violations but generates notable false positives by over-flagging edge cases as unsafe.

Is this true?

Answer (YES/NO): NO